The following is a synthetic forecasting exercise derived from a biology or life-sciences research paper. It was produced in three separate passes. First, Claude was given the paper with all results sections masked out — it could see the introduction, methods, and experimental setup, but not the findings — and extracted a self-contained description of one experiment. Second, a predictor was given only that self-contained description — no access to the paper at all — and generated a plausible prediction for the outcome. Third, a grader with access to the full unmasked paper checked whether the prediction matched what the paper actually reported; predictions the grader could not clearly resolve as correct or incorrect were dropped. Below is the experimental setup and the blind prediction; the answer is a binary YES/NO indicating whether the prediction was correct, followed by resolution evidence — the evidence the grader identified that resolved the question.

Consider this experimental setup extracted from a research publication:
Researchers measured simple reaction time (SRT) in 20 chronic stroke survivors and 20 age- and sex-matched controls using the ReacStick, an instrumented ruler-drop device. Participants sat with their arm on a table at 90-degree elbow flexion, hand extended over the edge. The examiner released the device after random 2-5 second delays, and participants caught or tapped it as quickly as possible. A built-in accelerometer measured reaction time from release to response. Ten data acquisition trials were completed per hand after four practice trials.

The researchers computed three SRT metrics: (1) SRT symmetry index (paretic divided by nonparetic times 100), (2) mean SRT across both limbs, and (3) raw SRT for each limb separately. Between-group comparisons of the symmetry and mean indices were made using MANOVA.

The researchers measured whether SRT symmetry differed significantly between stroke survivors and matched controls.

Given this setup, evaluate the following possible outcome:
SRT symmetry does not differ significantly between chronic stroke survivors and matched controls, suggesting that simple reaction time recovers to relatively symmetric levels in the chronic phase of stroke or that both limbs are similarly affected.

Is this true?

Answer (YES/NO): NO